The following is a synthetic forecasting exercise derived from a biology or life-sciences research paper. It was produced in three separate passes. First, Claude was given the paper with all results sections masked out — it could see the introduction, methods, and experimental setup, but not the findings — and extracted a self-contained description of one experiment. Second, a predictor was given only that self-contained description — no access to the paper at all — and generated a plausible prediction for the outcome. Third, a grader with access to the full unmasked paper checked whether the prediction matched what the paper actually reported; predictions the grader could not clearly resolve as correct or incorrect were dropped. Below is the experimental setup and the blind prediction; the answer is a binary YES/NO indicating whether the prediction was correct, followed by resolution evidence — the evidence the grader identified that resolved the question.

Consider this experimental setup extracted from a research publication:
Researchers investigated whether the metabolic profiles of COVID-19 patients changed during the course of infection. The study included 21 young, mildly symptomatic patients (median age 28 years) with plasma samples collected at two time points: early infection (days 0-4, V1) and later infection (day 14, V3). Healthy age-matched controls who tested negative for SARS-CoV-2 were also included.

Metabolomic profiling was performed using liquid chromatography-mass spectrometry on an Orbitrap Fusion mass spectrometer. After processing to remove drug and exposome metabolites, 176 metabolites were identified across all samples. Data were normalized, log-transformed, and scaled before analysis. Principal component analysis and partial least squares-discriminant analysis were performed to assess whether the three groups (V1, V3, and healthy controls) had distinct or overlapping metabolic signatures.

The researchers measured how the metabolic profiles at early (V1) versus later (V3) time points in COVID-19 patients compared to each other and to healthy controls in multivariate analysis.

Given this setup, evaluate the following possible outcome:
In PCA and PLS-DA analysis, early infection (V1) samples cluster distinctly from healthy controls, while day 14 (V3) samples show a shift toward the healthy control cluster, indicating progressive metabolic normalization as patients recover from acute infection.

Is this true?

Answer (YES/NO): NO